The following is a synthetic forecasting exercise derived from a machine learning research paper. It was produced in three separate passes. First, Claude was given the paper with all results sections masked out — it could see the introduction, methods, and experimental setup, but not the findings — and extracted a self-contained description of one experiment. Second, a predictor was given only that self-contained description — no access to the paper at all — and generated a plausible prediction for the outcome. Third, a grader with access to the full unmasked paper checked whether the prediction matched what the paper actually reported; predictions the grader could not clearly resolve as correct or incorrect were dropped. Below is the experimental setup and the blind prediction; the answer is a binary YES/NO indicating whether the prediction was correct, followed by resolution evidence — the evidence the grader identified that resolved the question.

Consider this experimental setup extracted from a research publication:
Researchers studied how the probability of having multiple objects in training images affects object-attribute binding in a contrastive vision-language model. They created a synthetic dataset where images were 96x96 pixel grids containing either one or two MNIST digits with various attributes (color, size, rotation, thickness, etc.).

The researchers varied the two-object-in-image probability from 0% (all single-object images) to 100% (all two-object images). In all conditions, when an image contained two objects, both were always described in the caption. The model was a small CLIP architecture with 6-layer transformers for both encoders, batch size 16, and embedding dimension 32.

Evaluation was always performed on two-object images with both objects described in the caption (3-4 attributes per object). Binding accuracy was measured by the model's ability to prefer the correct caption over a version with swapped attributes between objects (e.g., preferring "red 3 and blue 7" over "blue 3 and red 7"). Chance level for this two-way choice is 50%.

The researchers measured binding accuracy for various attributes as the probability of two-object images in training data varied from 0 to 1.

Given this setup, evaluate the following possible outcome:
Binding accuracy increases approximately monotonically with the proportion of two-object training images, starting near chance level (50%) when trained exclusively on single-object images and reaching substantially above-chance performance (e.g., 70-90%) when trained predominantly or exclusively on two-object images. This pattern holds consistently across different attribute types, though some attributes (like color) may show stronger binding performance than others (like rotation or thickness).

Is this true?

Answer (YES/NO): NO